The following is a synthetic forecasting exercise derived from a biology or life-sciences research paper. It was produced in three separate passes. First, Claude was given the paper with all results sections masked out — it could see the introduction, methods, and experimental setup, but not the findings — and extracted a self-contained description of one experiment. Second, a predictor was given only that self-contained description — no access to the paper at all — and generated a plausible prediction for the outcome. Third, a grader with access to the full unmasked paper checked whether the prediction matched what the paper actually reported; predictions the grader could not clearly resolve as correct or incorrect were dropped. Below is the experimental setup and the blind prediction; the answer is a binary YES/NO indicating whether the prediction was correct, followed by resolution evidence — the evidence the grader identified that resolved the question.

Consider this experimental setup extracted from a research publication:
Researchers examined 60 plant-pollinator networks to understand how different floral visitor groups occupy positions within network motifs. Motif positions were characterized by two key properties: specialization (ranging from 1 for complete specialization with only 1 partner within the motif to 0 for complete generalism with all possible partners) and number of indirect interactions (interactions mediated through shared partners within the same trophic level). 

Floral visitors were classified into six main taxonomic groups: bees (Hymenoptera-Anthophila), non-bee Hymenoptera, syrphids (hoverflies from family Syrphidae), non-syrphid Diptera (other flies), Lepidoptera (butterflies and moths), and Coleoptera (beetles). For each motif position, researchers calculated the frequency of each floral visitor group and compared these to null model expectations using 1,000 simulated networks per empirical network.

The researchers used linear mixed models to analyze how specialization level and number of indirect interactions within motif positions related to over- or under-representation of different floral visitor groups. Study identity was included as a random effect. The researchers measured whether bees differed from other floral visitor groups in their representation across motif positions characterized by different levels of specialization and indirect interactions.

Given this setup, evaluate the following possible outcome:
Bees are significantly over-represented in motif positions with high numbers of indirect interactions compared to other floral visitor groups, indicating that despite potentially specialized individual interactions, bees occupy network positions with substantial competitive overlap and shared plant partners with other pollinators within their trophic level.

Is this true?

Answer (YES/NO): NO